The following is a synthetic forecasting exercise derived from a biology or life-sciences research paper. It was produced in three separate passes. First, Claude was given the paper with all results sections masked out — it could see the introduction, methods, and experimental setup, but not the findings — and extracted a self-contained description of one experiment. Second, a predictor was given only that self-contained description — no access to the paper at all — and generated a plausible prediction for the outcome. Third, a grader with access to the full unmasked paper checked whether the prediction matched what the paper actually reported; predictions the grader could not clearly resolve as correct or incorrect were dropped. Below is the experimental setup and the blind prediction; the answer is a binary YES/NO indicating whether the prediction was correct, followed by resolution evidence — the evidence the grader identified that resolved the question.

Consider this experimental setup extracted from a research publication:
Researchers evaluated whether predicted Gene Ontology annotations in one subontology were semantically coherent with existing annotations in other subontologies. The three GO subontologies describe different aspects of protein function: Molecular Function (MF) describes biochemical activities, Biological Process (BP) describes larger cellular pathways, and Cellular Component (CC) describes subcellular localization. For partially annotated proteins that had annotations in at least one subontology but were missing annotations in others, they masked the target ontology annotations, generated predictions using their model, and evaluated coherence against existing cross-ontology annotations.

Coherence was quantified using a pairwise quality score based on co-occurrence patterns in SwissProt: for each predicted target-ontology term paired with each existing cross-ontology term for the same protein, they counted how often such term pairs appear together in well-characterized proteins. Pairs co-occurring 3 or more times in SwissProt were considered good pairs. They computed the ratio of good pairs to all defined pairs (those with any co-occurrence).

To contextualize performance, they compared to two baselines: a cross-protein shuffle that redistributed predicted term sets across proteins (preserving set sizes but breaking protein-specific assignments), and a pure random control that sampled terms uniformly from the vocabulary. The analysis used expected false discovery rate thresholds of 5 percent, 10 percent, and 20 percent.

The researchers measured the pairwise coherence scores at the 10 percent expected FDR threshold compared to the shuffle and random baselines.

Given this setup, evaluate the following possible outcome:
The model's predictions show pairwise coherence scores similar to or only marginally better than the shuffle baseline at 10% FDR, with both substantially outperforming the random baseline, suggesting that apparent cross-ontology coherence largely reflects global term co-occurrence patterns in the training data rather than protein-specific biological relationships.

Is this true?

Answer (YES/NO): NO